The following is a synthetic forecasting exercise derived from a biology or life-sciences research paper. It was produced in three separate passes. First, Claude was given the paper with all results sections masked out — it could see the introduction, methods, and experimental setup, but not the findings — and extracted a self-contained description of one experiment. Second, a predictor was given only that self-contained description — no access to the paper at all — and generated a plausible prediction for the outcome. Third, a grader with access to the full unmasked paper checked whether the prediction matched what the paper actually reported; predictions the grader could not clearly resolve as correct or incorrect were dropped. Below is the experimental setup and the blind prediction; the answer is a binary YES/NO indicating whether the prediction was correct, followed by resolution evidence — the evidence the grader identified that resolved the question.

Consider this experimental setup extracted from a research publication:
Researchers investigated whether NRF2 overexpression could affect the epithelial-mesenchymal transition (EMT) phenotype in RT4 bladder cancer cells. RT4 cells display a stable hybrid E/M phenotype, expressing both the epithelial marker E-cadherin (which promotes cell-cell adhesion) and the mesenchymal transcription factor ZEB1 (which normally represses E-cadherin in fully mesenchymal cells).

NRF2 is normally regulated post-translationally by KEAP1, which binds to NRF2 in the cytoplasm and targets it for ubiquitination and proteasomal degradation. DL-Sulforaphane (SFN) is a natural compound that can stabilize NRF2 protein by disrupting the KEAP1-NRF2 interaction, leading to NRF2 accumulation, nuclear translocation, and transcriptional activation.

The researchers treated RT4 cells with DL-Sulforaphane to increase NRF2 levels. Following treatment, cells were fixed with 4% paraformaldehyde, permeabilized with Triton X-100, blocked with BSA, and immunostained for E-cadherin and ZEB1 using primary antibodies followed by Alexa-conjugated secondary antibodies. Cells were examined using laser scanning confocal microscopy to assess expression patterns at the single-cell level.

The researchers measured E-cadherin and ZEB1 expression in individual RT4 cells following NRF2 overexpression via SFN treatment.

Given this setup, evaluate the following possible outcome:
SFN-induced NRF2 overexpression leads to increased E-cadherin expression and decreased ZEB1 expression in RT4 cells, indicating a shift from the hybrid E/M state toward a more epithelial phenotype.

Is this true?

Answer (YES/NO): NO